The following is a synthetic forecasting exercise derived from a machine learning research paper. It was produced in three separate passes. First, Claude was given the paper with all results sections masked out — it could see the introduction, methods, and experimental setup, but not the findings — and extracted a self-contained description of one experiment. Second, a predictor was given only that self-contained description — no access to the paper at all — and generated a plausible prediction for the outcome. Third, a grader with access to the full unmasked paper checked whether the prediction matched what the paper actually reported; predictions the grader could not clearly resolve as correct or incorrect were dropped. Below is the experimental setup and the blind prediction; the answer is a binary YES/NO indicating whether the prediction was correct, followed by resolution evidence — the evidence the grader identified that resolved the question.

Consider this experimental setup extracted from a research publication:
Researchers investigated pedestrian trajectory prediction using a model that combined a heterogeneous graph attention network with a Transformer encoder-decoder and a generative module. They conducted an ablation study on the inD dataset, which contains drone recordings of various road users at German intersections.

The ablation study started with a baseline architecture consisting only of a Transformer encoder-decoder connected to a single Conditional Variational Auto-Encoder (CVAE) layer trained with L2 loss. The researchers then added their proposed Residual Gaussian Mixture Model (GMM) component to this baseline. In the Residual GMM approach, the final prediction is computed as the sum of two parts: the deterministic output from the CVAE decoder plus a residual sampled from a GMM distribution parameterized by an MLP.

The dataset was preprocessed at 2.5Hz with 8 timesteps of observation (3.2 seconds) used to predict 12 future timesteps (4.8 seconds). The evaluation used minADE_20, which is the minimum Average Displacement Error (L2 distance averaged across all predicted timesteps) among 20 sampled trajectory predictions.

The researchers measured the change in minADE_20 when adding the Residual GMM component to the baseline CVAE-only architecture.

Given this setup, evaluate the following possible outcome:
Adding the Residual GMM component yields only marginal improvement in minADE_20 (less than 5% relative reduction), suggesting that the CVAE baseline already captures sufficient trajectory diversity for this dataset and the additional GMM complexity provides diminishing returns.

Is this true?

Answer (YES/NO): NO